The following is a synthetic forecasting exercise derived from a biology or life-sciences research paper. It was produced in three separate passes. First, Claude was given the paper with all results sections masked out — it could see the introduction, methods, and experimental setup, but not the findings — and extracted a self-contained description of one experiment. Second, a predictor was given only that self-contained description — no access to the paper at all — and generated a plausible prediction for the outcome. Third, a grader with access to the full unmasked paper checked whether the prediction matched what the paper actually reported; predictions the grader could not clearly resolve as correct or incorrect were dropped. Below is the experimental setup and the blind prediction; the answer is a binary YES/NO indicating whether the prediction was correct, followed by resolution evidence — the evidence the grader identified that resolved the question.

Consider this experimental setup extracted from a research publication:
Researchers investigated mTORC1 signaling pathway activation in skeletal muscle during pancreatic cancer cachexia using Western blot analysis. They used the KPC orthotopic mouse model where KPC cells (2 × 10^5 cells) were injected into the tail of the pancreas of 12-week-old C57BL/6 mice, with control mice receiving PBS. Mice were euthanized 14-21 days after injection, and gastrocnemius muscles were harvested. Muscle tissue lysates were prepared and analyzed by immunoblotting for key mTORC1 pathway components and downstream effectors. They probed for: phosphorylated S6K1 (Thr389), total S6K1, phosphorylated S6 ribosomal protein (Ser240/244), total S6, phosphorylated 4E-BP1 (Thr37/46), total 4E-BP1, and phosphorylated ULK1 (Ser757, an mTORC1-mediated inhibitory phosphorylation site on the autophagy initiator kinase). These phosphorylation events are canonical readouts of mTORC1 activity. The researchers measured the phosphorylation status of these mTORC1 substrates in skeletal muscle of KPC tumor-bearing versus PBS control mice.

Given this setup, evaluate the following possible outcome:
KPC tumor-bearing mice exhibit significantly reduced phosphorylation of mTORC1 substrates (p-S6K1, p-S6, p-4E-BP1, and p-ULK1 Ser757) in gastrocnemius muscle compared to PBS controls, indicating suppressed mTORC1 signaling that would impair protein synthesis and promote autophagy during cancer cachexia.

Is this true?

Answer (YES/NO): NO